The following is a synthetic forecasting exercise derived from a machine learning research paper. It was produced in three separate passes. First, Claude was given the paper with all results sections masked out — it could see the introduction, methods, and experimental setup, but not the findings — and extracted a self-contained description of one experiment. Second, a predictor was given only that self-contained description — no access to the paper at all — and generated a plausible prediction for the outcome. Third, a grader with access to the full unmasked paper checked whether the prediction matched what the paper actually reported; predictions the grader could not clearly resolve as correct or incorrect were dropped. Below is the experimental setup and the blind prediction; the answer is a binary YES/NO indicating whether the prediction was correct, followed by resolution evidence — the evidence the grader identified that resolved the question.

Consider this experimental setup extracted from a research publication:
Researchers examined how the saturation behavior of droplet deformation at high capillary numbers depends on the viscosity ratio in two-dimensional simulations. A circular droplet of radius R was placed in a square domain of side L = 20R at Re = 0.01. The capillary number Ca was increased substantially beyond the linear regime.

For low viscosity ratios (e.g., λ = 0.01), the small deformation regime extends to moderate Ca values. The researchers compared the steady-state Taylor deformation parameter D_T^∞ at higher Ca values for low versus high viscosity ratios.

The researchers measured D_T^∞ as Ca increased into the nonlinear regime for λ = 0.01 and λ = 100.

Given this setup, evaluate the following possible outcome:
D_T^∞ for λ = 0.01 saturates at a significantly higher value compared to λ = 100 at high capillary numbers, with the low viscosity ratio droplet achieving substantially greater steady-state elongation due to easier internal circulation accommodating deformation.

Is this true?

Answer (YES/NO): YES